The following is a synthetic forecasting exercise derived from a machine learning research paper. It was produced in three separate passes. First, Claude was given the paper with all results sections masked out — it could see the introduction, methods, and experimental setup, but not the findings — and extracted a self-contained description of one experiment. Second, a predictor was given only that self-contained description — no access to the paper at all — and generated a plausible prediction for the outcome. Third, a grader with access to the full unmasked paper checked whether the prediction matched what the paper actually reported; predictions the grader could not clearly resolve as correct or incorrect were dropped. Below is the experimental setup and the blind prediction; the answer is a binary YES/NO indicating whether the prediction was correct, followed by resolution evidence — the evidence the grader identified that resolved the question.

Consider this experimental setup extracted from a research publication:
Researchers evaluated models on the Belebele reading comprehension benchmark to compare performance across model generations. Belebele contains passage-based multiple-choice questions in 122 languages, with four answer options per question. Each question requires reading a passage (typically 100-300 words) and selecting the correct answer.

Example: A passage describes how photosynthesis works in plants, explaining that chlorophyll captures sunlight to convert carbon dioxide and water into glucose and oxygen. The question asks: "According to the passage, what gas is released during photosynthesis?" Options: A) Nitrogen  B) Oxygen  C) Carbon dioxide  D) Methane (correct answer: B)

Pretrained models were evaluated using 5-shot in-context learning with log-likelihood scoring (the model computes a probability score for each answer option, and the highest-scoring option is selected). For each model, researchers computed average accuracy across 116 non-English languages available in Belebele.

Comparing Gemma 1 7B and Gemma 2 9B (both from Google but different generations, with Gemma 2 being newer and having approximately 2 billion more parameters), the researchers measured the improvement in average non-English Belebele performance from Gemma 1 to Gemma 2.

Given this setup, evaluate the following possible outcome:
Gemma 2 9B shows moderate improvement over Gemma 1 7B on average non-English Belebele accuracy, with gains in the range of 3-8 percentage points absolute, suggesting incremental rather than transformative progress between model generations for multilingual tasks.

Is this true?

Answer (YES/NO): NO